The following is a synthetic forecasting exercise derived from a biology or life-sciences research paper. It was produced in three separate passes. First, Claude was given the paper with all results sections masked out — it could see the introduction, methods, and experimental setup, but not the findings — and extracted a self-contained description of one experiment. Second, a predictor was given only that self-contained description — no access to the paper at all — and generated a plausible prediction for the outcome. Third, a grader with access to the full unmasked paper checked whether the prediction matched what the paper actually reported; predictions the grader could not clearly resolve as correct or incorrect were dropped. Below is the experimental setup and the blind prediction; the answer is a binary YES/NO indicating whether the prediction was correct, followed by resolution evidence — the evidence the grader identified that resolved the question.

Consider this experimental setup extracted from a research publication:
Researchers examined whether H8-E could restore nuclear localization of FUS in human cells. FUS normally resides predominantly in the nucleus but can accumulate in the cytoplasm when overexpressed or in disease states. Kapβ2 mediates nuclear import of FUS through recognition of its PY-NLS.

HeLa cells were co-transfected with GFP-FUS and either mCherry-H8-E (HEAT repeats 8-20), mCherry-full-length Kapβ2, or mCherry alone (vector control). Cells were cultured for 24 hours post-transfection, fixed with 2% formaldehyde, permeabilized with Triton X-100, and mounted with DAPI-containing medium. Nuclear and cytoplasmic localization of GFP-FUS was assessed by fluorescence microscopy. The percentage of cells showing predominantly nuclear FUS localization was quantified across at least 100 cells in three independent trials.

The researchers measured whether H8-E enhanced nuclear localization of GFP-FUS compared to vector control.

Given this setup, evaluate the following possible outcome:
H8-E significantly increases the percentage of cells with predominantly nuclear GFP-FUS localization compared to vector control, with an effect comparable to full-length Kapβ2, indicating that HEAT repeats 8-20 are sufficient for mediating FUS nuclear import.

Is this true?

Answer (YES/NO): YES